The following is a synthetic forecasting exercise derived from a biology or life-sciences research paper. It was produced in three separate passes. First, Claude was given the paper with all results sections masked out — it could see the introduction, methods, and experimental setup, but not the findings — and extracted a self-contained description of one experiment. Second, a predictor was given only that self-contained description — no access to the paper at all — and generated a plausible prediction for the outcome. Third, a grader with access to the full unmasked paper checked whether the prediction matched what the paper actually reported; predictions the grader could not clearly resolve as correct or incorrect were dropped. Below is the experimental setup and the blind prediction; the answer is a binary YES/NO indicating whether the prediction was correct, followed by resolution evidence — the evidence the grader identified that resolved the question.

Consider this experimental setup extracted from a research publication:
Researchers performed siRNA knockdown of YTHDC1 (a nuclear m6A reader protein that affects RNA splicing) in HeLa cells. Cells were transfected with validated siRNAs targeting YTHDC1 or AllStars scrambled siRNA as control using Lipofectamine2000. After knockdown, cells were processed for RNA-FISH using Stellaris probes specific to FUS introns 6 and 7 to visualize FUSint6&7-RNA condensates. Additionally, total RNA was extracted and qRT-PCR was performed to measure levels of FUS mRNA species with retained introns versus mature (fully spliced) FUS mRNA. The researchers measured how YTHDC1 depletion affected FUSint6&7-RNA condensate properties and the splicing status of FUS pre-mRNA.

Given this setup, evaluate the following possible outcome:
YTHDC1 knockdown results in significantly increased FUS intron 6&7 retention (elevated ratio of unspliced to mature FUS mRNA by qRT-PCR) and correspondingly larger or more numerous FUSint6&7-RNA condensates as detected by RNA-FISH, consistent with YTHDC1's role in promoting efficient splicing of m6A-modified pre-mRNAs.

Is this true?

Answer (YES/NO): NO